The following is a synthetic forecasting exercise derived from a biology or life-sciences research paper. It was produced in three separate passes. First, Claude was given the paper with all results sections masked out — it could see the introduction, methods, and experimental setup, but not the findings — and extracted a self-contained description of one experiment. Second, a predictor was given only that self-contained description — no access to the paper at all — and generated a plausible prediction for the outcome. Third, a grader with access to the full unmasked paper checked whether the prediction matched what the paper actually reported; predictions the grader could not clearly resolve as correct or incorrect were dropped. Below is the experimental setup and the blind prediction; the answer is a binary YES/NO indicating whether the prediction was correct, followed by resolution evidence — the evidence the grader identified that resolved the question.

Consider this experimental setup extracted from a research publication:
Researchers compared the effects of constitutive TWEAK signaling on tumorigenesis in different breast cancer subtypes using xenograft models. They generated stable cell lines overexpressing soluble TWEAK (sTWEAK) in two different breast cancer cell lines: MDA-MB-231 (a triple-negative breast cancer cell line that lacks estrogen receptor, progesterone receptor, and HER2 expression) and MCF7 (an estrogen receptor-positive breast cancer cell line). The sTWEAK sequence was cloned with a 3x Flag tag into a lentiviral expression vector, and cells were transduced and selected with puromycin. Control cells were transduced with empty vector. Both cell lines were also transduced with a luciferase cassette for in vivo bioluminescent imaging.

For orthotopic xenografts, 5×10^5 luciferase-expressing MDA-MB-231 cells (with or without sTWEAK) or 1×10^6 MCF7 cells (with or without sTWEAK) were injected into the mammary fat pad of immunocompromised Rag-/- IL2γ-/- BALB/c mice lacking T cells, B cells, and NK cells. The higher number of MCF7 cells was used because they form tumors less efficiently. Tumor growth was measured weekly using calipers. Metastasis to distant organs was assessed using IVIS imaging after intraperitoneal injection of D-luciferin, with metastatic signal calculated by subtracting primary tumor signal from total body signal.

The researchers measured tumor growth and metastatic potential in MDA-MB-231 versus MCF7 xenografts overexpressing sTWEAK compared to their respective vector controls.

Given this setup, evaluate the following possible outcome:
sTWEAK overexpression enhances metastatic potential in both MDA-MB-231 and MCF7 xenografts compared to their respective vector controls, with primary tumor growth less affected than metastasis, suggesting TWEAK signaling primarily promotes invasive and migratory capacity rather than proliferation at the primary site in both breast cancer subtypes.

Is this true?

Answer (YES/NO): NO